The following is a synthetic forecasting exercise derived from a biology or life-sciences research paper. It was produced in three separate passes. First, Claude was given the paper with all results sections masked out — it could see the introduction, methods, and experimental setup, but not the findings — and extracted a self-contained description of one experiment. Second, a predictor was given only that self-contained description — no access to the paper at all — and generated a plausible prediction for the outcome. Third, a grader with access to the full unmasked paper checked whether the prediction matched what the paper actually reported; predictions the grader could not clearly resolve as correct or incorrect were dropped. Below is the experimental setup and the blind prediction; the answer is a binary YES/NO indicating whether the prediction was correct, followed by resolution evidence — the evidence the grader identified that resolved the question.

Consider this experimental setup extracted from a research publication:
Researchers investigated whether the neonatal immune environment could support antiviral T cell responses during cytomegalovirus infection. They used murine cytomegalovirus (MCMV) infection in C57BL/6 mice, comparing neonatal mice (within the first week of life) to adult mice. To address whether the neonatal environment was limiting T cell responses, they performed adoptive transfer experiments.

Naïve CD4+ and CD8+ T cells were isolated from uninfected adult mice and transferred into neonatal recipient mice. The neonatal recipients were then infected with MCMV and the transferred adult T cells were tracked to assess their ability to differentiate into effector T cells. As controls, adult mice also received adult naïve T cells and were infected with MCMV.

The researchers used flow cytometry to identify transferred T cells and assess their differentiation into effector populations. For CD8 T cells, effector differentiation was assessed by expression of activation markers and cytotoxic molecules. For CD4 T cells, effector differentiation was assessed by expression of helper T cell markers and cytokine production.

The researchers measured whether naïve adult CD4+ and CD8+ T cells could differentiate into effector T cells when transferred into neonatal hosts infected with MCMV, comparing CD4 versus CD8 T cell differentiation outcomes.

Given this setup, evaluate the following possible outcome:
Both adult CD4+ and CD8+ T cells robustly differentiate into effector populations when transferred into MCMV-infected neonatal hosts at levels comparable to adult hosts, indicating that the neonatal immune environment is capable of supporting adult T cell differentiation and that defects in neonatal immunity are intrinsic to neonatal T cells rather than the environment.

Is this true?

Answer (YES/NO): NO